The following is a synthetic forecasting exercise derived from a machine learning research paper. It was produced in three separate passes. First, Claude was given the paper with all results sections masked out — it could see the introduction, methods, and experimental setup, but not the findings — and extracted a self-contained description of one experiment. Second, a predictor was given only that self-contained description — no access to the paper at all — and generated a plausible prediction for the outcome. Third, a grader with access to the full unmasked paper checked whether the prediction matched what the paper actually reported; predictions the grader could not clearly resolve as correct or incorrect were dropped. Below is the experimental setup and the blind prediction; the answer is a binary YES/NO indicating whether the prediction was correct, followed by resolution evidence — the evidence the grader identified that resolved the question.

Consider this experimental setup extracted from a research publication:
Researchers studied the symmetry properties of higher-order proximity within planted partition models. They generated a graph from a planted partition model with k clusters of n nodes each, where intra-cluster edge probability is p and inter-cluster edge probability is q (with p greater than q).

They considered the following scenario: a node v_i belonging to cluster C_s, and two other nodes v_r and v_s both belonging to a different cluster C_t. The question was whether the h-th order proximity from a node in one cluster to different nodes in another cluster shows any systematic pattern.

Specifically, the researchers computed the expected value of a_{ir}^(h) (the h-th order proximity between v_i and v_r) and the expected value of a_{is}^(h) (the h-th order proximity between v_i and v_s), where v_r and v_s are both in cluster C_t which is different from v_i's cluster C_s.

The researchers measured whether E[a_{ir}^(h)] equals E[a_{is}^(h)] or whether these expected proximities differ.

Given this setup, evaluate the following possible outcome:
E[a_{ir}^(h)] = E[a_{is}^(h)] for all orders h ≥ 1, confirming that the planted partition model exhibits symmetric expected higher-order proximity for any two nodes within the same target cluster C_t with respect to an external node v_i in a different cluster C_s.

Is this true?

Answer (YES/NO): YES